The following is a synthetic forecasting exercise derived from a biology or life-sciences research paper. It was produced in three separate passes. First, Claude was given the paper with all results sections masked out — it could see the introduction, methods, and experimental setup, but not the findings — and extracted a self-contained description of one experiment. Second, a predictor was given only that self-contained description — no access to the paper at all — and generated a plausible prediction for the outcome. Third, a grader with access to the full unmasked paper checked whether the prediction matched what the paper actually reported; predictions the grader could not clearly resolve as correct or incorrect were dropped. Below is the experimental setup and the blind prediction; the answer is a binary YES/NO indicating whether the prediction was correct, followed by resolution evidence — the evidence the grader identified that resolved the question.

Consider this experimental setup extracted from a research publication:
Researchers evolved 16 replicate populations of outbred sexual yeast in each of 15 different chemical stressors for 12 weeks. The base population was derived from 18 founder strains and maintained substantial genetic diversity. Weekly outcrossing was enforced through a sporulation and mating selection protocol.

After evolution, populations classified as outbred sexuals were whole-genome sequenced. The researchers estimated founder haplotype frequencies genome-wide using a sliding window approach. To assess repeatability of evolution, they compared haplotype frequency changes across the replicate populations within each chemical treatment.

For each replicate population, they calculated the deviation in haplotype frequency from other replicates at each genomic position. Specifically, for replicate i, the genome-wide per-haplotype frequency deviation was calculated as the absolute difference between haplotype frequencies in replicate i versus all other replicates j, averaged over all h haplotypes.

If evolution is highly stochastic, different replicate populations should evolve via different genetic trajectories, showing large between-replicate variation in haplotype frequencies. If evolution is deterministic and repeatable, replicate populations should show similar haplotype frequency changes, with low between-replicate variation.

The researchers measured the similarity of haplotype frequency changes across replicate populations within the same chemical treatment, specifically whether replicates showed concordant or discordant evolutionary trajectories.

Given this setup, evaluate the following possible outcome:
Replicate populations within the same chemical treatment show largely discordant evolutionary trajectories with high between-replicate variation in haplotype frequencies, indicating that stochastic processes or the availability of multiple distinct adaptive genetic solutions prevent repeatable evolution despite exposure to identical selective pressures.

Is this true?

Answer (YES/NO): NO